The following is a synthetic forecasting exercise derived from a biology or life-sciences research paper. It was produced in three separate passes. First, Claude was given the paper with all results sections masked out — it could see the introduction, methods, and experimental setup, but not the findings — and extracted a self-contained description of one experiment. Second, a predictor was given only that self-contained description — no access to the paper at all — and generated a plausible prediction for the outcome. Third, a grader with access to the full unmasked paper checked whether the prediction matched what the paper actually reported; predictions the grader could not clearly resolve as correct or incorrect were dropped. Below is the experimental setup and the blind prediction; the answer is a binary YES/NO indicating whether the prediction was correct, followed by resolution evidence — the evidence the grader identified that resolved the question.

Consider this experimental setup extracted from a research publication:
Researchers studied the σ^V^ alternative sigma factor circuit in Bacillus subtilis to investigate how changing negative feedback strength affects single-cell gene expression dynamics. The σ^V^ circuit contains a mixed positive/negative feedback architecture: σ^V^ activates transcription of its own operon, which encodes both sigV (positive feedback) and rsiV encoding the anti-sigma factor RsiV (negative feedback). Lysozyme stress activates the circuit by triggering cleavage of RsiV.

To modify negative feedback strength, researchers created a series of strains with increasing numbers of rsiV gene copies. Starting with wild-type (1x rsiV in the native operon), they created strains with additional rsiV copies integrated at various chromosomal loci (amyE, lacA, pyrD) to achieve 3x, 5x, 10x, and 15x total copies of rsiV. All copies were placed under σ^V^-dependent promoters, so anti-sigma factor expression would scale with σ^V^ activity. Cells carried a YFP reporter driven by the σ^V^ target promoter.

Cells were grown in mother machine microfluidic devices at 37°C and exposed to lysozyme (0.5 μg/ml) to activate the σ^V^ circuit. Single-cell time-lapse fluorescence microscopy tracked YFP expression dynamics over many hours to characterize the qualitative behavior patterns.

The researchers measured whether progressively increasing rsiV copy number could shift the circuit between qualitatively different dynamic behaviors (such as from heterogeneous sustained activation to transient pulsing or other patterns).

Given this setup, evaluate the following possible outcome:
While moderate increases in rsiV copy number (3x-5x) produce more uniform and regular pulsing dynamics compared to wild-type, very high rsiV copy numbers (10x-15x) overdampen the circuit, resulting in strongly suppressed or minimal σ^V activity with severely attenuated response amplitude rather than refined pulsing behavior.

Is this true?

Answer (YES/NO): NO